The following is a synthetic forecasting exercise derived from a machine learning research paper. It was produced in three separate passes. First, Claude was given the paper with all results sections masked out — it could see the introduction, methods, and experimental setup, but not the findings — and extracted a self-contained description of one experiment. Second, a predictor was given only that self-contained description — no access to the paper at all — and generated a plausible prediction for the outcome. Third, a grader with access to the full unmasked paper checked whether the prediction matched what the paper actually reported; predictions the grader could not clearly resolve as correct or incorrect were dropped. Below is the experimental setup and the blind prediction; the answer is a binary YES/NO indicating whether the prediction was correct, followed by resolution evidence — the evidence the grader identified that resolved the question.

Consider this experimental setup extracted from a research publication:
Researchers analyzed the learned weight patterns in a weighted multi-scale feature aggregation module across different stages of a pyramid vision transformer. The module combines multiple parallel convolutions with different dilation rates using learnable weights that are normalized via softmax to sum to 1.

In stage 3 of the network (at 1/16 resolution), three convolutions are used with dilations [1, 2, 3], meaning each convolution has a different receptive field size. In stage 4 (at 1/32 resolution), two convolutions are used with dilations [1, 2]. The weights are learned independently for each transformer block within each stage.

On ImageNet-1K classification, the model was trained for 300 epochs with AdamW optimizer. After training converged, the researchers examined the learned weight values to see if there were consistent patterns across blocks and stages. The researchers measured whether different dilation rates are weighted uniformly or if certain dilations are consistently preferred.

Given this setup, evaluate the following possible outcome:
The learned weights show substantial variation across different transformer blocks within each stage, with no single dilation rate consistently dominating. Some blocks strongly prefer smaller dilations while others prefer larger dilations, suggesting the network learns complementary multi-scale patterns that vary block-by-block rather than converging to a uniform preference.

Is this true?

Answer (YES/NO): NO